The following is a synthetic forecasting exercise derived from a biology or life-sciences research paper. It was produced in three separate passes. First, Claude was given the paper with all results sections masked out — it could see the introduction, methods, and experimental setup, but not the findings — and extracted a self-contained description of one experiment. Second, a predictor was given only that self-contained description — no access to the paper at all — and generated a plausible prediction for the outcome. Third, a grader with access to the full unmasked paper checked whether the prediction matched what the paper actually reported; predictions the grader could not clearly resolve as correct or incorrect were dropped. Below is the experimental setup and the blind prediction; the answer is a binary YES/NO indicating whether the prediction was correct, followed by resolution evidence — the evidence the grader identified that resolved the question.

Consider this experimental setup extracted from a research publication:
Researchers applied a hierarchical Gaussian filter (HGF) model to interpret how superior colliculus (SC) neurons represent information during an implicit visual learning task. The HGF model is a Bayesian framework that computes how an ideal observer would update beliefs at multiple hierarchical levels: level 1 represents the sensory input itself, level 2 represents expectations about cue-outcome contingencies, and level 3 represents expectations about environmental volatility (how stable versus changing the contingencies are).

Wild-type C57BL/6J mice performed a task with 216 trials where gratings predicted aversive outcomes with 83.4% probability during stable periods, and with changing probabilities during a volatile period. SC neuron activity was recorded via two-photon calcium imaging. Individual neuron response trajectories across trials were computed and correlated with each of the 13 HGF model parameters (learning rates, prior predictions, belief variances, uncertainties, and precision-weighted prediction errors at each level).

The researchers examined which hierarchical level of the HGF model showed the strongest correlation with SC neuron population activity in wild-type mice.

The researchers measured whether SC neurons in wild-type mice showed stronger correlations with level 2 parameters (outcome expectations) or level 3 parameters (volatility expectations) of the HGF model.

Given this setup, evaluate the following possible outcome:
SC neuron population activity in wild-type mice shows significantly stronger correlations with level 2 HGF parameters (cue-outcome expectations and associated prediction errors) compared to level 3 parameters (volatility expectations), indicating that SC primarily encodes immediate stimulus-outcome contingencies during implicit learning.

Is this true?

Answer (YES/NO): NO